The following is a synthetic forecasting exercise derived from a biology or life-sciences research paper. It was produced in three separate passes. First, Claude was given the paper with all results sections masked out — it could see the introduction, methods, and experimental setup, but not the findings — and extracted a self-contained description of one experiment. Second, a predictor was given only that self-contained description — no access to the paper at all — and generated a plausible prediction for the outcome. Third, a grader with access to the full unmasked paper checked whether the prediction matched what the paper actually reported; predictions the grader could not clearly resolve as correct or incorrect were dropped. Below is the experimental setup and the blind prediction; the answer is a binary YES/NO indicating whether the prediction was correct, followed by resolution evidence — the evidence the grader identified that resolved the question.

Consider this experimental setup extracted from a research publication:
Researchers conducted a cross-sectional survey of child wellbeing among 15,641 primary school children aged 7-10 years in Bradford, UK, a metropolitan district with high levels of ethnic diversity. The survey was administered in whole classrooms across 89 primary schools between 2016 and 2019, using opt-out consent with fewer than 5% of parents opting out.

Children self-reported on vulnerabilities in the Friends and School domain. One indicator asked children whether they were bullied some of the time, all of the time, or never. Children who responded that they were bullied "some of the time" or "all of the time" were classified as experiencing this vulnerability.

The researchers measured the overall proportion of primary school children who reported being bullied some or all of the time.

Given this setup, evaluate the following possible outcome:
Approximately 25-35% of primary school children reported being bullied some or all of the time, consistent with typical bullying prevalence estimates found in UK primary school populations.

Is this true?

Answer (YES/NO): NO